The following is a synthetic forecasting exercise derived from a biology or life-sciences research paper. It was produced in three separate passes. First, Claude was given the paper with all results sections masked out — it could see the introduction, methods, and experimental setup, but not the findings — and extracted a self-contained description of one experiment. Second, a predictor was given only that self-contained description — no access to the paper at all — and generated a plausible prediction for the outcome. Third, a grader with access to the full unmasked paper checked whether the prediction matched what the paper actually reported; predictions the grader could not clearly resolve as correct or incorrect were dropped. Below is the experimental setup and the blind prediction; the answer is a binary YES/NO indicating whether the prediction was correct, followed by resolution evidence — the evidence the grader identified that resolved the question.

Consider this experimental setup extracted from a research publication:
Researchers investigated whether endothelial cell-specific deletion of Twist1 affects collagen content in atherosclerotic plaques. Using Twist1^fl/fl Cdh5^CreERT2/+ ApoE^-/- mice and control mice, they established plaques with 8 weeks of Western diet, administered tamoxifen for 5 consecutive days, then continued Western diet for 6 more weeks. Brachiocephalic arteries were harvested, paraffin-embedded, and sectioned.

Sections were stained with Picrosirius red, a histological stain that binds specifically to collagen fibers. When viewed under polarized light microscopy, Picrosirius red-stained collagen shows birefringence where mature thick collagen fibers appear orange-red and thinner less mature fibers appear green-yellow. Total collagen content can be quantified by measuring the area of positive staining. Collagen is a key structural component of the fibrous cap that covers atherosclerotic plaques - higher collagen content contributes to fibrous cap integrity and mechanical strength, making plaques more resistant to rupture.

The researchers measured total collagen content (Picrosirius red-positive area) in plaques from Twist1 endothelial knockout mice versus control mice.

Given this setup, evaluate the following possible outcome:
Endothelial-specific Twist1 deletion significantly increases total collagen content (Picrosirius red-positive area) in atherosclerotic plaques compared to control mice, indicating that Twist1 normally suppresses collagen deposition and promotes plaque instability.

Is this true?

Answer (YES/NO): NO